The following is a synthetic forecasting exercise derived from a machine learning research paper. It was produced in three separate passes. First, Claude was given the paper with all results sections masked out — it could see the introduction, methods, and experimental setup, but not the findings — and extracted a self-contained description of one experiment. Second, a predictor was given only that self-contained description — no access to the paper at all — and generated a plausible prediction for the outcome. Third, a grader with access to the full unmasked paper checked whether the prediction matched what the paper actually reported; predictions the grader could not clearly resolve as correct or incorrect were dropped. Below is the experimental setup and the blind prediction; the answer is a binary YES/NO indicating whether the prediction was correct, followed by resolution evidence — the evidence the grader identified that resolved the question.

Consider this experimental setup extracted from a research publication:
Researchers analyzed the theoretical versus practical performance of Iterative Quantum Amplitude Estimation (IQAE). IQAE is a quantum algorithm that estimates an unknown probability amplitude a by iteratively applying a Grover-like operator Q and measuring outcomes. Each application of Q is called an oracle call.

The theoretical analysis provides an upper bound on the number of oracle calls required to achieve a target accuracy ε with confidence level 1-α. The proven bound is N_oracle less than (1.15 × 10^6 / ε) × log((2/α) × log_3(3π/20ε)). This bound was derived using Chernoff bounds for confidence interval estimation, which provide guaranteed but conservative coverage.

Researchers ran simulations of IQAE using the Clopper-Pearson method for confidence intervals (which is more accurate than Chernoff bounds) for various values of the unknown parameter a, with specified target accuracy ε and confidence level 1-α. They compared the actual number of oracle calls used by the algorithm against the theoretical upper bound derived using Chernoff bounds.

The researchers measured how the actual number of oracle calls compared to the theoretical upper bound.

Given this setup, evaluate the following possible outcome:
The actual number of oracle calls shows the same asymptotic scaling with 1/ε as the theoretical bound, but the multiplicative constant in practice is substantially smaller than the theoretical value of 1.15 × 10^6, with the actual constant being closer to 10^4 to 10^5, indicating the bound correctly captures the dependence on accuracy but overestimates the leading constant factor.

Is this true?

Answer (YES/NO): NO